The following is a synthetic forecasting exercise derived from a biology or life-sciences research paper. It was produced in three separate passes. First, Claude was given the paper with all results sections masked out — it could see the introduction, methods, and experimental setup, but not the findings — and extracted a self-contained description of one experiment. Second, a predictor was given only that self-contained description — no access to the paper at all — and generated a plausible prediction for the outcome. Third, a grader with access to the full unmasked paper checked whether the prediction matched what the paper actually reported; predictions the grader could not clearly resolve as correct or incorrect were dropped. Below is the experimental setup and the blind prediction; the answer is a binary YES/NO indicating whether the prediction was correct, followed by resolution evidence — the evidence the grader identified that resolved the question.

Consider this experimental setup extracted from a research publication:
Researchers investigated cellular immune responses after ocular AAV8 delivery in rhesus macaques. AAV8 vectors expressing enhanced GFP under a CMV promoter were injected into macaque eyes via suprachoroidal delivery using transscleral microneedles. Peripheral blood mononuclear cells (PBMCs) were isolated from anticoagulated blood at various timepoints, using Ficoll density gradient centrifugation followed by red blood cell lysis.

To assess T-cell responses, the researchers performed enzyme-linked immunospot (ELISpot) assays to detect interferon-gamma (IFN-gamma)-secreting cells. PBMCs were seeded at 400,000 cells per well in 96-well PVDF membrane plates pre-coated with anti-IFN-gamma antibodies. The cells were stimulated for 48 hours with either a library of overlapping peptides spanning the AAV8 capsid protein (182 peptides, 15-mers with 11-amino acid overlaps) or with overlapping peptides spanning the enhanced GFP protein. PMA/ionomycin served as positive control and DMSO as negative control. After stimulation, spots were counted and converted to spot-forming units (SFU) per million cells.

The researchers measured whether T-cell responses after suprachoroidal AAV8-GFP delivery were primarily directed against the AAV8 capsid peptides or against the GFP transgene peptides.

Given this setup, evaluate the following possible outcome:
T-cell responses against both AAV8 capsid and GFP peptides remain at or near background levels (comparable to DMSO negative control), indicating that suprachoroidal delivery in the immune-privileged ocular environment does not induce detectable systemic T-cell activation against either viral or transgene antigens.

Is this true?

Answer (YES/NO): NO